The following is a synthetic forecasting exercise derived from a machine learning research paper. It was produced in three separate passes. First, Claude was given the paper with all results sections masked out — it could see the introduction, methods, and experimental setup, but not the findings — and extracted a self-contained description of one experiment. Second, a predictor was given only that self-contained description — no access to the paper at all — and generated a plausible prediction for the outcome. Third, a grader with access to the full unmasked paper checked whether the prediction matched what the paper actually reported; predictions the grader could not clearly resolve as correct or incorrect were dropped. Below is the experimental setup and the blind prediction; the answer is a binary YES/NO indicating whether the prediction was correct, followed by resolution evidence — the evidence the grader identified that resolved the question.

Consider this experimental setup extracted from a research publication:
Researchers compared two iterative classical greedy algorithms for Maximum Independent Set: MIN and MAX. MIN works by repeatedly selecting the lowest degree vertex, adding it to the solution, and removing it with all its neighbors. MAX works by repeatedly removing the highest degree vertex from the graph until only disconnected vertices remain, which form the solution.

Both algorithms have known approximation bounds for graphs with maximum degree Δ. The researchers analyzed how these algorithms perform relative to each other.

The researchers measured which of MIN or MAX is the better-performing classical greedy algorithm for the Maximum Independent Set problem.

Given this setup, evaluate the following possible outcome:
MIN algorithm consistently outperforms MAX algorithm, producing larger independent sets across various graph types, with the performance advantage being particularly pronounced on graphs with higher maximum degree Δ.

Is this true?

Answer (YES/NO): NO